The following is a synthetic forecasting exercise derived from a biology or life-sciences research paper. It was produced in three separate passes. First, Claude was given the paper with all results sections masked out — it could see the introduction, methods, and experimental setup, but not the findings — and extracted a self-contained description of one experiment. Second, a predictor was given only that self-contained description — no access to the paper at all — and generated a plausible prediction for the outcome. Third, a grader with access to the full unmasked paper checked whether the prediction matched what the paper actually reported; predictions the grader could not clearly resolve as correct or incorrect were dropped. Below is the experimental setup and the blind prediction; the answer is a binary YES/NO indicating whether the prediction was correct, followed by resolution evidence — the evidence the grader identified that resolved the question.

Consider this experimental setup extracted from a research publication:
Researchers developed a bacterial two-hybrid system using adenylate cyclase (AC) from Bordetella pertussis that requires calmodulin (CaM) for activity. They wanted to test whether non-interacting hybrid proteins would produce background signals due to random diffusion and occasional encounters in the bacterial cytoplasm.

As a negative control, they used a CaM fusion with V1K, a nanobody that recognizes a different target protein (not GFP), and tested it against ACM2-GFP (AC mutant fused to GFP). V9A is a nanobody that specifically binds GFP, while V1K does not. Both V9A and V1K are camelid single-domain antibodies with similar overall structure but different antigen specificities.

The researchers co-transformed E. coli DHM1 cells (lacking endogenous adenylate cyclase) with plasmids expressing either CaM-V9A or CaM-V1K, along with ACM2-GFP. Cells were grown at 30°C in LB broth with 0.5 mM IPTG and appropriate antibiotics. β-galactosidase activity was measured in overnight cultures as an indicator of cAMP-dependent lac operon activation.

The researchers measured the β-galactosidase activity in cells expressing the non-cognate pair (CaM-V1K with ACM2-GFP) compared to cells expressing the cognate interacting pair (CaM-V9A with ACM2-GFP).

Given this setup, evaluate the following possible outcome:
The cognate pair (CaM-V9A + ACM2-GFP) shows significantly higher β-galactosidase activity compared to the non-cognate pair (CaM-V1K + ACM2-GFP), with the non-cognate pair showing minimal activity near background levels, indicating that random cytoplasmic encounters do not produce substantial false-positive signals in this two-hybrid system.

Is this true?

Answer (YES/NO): NO